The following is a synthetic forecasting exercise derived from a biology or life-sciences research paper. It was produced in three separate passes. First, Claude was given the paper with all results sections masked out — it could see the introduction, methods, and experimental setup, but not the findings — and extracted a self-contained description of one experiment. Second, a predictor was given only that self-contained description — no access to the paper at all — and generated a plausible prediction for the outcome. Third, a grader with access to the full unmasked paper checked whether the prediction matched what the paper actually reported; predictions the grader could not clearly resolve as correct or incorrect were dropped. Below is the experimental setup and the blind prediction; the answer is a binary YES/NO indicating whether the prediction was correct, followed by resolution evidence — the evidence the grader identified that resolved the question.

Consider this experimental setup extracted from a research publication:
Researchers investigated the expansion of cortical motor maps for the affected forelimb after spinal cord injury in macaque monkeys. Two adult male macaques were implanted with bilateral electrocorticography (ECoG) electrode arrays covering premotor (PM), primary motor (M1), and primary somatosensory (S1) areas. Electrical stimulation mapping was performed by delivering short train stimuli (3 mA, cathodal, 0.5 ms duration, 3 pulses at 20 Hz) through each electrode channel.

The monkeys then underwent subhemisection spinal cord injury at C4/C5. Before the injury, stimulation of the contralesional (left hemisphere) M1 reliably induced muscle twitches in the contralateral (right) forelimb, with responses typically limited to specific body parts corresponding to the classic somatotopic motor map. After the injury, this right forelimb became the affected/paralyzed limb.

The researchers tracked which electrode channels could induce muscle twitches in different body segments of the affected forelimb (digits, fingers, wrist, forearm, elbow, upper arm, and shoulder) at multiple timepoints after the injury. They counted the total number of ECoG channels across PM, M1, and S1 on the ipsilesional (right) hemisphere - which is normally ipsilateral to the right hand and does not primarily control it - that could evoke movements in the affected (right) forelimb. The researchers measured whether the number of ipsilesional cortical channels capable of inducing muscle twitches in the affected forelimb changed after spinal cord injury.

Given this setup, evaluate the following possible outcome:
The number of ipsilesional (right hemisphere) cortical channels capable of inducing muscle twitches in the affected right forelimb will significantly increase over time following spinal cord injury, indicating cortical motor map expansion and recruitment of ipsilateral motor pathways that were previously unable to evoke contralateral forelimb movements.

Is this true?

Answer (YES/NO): YES